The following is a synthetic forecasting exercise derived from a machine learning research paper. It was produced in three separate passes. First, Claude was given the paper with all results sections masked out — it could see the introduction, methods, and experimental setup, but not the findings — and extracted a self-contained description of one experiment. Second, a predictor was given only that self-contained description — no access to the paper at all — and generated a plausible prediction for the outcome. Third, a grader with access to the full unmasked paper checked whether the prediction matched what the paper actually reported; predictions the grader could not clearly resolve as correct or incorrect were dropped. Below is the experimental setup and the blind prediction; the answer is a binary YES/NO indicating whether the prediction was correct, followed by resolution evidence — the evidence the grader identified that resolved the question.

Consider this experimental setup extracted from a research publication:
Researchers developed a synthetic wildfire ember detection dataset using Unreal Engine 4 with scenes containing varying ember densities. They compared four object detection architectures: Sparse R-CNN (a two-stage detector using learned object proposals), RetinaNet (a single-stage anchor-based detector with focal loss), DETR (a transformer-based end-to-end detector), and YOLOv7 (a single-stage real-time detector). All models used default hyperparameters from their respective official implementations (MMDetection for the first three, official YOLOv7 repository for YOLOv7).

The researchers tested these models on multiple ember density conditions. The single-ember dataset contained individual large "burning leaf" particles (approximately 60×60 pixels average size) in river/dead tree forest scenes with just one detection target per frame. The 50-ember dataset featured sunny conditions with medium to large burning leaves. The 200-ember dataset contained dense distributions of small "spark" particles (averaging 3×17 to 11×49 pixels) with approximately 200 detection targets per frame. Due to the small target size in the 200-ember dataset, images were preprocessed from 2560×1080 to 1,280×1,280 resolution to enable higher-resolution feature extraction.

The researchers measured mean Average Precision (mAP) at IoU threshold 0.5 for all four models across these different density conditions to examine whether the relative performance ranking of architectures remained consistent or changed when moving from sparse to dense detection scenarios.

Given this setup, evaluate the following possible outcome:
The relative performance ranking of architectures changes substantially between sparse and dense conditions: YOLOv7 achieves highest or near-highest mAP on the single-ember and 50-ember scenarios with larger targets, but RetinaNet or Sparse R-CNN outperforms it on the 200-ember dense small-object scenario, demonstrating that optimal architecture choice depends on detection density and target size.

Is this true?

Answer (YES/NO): NO